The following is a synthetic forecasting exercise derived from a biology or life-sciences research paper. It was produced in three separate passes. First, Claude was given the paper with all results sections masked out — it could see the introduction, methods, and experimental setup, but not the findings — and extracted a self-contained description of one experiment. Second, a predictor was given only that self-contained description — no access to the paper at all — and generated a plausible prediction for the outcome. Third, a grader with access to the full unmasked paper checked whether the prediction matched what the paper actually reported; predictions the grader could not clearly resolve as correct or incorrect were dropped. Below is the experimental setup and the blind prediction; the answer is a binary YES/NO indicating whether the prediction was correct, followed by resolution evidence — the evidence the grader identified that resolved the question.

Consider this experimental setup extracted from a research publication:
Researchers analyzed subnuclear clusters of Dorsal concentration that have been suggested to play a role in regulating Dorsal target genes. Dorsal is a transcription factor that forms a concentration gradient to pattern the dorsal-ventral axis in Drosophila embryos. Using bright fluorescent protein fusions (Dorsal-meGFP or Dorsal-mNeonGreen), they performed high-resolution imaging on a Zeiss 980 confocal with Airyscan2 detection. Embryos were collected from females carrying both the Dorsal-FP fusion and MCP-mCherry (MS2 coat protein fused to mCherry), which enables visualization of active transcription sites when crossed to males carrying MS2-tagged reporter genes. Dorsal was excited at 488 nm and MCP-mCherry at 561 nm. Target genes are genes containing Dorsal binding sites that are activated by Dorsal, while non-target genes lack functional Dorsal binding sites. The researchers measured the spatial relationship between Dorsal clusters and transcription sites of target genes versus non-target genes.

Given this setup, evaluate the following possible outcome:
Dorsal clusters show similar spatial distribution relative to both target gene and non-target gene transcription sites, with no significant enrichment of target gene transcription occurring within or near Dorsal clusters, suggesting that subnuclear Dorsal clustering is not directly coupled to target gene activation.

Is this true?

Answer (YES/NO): NO